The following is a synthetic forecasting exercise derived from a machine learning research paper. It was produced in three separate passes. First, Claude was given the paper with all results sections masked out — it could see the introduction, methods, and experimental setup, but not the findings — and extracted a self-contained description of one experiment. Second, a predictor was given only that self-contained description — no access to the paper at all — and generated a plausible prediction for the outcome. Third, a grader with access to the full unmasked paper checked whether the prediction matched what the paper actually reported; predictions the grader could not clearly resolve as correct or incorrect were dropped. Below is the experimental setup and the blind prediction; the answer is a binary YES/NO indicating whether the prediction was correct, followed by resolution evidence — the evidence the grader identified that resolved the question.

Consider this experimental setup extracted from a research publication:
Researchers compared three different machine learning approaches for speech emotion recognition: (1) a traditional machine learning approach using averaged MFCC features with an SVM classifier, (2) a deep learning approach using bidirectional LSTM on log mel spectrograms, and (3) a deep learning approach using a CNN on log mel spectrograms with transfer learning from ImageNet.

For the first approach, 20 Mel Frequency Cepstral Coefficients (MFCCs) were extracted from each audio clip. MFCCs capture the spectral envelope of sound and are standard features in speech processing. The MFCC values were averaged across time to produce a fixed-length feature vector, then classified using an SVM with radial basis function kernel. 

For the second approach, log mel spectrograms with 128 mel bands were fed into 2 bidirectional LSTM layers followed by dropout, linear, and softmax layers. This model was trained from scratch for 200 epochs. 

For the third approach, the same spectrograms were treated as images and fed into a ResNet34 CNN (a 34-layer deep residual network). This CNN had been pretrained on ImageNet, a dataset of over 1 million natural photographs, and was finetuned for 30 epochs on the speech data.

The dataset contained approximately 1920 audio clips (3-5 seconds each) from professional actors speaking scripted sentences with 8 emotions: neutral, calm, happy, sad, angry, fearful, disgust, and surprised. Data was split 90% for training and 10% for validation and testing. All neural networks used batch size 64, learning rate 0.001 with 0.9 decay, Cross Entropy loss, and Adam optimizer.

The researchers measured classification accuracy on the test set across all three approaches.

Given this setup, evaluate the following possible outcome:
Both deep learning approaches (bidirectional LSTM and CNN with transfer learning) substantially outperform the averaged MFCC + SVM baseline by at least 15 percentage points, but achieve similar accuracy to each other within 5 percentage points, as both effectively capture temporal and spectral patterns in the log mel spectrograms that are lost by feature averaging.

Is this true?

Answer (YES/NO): NO